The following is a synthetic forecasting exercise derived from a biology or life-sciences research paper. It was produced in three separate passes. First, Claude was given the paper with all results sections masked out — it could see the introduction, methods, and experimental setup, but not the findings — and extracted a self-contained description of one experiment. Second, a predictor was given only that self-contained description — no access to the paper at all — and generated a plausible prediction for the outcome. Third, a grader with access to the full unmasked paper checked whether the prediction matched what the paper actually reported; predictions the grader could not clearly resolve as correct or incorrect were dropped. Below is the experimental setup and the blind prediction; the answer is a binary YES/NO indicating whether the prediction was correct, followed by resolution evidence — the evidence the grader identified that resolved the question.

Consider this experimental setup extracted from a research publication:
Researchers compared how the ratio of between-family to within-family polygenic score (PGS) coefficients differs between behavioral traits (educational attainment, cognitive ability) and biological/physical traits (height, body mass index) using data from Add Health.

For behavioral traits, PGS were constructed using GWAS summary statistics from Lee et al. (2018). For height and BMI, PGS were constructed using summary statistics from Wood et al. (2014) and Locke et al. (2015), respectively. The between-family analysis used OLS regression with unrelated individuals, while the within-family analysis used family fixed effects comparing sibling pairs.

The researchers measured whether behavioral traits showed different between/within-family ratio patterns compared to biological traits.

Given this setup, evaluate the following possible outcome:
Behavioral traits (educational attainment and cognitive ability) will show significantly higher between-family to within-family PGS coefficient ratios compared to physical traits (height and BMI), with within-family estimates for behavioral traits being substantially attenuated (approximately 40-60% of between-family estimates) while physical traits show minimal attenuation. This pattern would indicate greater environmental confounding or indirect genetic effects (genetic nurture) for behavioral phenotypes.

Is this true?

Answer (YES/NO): YES